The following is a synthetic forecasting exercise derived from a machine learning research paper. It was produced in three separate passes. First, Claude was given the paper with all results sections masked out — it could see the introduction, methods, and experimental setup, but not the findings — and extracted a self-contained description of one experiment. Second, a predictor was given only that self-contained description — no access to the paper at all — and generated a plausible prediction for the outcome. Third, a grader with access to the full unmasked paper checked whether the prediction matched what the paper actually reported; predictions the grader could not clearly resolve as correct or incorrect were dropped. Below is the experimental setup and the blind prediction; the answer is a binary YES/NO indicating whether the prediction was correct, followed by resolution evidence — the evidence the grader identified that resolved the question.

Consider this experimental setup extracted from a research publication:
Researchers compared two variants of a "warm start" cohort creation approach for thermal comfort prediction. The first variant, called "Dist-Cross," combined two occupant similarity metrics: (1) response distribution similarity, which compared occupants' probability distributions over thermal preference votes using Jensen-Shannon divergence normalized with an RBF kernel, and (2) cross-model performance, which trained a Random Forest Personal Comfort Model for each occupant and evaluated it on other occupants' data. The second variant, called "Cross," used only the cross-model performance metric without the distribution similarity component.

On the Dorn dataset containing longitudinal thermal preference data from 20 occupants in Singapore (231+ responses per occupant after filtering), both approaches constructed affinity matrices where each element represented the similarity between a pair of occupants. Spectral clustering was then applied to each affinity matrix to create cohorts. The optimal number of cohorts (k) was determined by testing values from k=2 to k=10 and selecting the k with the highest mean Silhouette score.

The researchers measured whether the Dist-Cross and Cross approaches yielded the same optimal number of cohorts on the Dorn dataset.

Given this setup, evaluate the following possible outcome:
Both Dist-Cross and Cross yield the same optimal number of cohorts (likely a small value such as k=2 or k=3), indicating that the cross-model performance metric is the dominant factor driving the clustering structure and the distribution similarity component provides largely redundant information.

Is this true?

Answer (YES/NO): YES